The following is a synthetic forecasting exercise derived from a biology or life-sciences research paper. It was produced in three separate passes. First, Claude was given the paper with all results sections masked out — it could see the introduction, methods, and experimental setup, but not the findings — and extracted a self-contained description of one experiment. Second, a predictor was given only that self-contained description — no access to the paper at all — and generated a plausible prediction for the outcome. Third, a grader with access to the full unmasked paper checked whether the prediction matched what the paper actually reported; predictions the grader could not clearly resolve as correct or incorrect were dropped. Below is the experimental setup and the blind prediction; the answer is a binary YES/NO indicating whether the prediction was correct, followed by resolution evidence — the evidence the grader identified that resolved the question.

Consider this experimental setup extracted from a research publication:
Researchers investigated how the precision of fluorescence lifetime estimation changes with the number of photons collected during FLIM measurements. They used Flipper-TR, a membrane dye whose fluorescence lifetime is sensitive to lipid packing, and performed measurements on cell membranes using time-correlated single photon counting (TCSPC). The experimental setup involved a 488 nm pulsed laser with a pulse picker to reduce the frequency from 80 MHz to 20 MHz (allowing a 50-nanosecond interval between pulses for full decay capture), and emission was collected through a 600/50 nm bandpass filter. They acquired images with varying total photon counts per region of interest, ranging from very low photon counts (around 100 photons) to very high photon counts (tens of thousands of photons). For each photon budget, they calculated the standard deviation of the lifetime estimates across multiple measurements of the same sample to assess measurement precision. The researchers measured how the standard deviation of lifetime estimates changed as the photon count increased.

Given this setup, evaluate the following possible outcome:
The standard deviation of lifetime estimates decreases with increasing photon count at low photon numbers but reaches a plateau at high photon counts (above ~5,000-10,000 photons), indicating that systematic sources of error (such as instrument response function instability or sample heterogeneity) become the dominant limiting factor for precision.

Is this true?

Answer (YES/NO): NO